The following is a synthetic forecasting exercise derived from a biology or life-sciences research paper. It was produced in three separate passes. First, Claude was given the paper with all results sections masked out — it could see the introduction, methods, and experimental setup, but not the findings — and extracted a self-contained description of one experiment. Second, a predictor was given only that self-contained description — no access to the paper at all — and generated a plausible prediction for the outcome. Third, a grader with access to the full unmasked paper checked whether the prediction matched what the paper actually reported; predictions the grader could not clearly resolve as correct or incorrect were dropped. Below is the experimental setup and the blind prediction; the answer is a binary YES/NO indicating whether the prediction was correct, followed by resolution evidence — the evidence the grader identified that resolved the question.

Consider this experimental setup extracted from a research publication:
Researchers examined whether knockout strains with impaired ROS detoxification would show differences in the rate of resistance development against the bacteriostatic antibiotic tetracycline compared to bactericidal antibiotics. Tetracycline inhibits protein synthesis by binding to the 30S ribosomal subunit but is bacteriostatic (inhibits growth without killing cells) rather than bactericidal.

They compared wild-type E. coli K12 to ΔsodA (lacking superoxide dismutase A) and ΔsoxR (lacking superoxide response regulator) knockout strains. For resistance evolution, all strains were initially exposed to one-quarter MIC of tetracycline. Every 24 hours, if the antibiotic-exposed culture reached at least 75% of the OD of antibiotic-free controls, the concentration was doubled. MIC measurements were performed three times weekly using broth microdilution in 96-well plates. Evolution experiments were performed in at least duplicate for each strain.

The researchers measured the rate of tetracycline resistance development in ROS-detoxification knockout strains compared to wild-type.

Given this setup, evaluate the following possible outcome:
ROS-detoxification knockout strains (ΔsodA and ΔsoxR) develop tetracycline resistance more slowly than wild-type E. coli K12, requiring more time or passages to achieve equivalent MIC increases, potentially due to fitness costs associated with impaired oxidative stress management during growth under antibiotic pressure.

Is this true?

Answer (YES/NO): NO